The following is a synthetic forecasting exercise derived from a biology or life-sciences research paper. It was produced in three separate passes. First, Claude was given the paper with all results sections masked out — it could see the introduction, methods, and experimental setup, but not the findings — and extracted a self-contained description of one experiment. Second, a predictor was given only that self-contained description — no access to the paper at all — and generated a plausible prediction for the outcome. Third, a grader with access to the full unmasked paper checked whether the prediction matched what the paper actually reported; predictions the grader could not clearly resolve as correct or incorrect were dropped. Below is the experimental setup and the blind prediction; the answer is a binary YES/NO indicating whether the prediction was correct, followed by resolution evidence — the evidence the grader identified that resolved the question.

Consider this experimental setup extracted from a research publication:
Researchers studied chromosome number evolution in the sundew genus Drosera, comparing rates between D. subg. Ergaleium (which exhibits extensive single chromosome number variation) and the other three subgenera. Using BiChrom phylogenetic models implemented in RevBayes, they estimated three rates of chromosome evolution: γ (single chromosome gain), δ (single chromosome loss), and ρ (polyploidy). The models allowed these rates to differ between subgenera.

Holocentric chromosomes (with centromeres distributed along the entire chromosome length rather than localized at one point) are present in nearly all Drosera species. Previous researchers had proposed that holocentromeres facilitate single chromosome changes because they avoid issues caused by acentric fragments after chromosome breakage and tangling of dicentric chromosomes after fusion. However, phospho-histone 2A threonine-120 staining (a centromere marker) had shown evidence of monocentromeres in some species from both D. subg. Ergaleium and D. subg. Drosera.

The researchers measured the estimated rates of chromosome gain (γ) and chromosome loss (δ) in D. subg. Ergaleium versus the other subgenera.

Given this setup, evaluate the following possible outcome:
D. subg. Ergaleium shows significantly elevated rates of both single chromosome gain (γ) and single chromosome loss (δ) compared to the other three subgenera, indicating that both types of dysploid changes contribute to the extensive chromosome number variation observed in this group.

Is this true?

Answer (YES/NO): NO